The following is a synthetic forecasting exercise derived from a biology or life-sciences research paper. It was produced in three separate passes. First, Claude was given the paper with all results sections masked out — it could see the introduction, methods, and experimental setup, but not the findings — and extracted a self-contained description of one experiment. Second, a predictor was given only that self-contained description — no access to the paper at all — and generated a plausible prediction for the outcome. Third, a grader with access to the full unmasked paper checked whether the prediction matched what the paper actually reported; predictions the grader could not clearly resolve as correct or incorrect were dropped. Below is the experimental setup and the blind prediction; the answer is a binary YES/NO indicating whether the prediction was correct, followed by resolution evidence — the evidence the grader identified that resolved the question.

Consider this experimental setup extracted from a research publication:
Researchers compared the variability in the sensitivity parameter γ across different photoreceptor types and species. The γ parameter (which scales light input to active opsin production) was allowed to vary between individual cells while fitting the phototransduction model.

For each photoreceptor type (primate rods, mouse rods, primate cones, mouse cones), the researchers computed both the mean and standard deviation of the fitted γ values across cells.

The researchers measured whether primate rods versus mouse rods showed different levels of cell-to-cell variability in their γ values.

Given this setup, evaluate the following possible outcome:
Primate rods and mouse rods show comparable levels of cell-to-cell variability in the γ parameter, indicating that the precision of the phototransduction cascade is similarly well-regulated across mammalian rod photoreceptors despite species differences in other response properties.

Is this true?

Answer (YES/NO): NO